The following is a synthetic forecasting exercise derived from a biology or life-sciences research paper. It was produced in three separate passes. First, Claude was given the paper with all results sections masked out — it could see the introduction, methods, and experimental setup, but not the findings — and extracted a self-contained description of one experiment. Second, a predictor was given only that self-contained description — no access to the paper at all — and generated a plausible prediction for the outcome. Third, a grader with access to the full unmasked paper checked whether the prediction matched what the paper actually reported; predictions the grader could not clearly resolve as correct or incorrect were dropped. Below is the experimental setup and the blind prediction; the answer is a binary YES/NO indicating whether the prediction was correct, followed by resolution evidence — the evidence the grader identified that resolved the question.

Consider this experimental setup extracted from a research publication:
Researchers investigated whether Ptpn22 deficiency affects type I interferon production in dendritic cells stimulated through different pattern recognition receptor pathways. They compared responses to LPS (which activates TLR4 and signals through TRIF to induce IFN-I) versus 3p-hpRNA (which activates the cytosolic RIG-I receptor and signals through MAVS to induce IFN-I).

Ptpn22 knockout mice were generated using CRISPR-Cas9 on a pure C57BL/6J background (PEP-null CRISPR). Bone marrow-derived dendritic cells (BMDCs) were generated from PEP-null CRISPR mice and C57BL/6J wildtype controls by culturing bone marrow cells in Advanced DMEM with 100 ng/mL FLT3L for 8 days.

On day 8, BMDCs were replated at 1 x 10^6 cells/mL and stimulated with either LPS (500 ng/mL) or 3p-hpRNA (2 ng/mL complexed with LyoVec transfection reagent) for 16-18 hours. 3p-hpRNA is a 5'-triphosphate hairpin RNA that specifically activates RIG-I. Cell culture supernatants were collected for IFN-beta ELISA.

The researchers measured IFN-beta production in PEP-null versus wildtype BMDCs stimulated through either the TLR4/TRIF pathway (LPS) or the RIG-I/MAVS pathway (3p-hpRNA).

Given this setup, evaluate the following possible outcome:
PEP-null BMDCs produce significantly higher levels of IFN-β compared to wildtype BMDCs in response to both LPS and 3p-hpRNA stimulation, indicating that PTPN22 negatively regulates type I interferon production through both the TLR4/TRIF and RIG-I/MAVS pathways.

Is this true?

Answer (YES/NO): NO